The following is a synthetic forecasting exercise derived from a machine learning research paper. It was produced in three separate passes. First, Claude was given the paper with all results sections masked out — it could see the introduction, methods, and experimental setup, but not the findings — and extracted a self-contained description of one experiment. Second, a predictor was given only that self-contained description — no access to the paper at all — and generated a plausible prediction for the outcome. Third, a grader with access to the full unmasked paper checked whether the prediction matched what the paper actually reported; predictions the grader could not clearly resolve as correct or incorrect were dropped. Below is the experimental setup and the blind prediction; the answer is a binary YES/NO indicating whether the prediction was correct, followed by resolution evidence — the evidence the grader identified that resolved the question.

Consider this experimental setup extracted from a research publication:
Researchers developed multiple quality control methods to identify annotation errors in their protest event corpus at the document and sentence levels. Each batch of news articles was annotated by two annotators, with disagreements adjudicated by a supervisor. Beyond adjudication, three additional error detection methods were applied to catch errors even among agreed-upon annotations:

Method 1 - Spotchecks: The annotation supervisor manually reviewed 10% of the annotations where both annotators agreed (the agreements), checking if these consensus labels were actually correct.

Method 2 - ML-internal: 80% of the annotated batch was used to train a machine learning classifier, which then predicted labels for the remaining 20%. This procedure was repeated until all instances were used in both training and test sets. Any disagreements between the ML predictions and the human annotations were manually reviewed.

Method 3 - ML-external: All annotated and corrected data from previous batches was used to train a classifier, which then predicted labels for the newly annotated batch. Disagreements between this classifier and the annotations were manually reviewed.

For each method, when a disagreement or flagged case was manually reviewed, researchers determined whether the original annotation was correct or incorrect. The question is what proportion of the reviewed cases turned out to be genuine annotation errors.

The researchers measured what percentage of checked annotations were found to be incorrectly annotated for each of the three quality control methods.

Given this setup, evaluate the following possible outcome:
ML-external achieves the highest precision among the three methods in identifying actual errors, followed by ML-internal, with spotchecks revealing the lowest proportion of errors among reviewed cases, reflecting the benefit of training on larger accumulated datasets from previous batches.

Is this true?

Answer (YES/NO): NO